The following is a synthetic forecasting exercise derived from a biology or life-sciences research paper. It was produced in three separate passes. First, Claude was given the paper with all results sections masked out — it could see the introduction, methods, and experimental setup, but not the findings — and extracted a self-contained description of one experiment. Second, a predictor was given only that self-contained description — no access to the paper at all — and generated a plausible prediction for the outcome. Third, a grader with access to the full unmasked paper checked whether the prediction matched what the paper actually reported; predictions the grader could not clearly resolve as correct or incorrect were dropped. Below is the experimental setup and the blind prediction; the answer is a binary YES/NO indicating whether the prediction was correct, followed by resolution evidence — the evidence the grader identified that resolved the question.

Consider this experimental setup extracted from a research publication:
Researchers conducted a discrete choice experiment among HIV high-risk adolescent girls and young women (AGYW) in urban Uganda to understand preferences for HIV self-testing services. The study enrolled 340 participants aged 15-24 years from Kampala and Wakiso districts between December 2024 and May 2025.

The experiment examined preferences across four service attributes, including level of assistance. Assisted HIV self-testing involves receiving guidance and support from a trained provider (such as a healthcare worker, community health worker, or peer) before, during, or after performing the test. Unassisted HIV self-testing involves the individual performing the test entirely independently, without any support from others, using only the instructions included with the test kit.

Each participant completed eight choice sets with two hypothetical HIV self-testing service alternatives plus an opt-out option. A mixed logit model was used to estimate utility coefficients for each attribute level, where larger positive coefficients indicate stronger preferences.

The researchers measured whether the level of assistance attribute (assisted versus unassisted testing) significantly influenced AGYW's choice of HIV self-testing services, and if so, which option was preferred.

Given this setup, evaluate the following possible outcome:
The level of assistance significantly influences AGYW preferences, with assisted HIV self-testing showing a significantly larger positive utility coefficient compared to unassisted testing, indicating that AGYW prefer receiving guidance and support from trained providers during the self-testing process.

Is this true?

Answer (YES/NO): NO